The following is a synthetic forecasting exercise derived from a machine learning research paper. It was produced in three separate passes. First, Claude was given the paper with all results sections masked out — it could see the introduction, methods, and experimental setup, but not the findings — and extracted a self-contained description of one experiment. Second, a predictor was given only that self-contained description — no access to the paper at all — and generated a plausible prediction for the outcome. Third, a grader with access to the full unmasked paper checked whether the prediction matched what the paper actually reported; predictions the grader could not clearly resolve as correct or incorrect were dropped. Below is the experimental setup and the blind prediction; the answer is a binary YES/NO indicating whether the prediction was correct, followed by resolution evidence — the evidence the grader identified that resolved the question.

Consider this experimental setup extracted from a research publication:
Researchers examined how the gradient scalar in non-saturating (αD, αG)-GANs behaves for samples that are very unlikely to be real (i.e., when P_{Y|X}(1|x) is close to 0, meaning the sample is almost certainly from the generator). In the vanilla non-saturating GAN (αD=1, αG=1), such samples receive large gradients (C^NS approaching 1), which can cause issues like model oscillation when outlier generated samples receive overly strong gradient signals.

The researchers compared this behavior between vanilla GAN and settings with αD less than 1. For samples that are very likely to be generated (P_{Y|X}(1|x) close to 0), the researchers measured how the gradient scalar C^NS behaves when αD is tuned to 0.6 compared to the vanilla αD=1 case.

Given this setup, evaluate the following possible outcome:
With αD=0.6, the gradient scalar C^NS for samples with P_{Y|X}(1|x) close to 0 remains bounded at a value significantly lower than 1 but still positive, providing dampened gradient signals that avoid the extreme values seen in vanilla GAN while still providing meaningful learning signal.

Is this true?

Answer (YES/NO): NO